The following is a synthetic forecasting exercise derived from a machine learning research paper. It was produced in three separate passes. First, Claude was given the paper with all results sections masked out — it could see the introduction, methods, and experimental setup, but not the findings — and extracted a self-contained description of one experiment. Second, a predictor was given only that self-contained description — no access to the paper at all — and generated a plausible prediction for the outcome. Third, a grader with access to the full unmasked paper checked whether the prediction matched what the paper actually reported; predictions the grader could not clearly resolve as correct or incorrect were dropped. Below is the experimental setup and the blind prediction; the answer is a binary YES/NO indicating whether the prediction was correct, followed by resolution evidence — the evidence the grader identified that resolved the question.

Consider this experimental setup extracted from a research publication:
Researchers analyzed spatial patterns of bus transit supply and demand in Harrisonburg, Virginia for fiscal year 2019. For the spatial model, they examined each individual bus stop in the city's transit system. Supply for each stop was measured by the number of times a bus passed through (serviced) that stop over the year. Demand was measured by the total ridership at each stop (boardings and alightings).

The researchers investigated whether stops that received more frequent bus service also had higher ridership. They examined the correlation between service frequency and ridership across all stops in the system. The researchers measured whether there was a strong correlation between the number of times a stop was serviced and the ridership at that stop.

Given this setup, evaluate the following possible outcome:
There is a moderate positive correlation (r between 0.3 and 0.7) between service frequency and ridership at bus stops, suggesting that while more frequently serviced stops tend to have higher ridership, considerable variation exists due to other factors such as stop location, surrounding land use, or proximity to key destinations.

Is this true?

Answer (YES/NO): NO